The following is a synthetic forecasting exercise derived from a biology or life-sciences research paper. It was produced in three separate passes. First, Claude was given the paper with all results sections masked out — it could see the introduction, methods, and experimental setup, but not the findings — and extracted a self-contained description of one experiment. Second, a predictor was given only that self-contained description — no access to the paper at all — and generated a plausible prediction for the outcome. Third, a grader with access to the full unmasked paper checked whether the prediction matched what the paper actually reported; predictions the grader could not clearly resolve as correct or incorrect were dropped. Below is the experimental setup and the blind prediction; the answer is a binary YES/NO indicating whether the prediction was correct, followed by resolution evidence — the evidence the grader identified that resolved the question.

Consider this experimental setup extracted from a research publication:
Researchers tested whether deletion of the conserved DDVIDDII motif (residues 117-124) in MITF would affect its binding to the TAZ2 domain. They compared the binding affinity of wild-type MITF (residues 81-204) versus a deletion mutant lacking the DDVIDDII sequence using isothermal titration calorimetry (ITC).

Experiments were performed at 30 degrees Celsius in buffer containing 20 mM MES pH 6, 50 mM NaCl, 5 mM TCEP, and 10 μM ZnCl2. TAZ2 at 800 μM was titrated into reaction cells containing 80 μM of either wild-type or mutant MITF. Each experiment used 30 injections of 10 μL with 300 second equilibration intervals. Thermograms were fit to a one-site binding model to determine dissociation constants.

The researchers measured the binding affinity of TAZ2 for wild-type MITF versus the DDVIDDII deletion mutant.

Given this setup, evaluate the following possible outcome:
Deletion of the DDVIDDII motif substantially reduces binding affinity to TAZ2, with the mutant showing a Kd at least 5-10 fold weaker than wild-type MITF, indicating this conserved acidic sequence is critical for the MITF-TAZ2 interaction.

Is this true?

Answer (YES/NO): YES